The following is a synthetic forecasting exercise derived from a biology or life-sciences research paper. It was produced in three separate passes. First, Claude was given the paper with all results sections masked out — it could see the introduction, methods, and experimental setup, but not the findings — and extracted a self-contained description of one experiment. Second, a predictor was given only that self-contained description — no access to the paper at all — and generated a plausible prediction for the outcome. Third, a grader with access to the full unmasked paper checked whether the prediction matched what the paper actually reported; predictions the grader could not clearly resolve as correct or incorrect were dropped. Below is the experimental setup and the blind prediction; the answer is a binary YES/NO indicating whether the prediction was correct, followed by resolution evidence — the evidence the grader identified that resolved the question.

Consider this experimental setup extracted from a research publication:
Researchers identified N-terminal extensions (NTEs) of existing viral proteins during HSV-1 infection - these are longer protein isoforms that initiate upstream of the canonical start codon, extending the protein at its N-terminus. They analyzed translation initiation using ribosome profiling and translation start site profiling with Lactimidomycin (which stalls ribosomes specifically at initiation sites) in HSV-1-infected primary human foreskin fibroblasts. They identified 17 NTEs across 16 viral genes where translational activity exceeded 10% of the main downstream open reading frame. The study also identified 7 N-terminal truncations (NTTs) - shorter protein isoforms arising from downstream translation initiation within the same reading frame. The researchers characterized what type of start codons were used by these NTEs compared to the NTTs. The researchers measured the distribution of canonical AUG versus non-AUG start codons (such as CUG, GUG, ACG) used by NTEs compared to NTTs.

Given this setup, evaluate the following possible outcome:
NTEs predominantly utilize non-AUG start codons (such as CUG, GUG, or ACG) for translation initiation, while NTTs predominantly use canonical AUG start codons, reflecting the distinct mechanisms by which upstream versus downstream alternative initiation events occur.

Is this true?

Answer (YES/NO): YES